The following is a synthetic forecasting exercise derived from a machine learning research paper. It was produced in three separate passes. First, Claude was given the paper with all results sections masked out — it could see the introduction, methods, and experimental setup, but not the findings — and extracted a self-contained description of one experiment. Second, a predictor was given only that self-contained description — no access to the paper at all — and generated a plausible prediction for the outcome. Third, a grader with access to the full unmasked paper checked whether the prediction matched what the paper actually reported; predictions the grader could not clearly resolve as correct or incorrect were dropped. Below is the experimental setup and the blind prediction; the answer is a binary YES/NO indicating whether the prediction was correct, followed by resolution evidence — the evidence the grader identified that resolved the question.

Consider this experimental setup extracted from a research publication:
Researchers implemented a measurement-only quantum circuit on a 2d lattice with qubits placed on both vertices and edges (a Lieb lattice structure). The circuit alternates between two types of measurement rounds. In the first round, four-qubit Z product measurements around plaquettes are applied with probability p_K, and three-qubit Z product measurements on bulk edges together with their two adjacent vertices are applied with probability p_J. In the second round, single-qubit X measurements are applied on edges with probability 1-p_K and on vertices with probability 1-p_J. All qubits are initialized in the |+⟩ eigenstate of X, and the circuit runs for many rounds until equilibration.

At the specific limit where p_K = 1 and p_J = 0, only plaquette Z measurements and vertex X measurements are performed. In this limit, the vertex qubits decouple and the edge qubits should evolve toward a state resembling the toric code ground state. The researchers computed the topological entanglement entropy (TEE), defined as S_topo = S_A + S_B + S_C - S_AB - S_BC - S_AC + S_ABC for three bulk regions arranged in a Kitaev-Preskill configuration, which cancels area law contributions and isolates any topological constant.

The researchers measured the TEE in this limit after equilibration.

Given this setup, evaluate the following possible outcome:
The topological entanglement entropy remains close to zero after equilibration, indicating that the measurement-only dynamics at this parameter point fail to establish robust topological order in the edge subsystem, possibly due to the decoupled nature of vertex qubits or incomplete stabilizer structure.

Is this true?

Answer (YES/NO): NO